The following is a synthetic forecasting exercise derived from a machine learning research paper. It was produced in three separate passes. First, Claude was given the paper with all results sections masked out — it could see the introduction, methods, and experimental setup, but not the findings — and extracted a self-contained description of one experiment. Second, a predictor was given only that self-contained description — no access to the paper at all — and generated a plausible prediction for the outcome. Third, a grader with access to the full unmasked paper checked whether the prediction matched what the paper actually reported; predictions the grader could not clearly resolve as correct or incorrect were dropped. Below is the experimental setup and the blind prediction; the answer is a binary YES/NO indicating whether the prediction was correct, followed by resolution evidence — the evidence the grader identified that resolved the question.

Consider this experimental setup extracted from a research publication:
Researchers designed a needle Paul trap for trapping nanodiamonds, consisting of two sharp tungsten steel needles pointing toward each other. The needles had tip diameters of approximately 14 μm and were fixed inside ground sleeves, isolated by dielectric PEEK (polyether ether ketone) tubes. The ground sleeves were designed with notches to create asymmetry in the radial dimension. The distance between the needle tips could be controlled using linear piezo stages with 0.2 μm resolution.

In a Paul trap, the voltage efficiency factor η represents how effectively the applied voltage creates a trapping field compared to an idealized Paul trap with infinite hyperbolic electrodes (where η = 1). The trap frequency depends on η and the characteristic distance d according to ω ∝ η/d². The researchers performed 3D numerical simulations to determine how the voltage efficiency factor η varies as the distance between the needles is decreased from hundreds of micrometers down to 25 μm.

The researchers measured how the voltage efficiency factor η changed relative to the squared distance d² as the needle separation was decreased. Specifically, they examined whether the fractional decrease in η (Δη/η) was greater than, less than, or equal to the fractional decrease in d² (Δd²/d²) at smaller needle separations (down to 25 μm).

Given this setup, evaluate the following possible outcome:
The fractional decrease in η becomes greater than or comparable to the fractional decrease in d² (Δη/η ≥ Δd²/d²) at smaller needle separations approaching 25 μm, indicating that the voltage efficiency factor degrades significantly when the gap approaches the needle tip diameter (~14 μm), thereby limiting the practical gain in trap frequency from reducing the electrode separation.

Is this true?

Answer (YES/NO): NO